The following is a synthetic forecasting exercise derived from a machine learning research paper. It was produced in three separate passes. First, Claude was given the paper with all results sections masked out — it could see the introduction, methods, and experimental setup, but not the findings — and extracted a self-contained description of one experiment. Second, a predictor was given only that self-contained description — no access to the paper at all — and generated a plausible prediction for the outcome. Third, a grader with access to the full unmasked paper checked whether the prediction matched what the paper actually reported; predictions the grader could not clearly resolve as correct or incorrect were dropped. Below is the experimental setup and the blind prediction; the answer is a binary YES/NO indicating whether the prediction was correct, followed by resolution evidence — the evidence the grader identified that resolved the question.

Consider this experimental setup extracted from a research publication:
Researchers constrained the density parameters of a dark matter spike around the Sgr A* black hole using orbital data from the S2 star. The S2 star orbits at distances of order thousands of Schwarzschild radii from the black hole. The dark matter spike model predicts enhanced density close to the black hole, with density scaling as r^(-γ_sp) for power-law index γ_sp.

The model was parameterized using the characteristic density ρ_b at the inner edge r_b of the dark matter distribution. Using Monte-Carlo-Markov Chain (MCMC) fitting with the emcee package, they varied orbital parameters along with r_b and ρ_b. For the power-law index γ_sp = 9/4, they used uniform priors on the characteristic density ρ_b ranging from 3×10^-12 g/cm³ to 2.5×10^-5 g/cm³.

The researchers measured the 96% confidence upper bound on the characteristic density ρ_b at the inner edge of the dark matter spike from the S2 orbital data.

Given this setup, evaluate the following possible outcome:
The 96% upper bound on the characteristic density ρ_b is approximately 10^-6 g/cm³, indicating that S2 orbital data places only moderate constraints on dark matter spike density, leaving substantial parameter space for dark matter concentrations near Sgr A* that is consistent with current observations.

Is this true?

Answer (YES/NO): NO